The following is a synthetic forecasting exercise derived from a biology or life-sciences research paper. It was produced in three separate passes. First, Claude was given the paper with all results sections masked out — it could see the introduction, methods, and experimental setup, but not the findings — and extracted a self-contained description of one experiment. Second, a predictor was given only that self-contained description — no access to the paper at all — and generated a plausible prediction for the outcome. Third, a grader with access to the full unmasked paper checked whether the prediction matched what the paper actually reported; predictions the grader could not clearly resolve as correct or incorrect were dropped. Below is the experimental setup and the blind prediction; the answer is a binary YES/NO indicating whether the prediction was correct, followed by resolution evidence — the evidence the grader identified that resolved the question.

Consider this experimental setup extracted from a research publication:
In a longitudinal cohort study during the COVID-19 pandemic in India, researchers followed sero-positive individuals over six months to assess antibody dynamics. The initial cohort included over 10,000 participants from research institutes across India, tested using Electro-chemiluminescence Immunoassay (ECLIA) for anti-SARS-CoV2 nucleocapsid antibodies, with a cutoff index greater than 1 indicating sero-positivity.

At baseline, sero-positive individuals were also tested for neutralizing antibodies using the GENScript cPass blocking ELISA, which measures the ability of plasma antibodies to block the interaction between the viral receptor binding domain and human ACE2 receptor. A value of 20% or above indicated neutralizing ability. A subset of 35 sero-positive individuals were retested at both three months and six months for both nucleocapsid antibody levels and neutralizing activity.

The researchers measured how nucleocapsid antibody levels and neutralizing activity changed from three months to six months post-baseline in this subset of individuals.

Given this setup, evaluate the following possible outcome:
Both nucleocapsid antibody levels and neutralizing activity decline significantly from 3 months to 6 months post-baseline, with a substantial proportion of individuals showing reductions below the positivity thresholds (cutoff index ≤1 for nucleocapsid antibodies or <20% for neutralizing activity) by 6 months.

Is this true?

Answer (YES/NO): NO